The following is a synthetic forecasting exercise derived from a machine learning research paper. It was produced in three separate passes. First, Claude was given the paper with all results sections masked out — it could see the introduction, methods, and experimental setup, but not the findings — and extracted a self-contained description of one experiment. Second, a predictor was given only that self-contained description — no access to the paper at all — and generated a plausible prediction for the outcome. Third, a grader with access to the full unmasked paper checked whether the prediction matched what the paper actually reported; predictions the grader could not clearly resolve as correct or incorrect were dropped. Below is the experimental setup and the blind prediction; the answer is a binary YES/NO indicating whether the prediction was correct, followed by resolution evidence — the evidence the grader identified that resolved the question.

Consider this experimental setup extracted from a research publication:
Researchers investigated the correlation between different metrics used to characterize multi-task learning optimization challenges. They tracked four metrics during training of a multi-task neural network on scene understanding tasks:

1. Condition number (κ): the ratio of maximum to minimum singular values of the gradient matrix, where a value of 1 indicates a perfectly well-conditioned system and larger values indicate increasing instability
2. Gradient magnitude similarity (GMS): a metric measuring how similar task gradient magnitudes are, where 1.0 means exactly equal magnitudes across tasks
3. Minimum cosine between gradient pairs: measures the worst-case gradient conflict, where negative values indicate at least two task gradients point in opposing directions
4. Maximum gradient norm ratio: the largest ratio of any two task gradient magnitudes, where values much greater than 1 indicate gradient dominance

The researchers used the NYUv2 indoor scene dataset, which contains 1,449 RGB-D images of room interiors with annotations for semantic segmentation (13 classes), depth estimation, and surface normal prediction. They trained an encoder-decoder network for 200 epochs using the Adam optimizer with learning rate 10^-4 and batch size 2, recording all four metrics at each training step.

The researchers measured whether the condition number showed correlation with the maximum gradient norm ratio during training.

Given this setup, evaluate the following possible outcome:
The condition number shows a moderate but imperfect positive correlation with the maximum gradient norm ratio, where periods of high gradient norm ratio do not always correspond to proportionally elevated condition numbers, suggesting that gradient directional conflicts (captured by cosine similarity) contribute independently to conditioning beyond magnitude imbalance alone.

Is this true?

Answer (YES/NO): NO